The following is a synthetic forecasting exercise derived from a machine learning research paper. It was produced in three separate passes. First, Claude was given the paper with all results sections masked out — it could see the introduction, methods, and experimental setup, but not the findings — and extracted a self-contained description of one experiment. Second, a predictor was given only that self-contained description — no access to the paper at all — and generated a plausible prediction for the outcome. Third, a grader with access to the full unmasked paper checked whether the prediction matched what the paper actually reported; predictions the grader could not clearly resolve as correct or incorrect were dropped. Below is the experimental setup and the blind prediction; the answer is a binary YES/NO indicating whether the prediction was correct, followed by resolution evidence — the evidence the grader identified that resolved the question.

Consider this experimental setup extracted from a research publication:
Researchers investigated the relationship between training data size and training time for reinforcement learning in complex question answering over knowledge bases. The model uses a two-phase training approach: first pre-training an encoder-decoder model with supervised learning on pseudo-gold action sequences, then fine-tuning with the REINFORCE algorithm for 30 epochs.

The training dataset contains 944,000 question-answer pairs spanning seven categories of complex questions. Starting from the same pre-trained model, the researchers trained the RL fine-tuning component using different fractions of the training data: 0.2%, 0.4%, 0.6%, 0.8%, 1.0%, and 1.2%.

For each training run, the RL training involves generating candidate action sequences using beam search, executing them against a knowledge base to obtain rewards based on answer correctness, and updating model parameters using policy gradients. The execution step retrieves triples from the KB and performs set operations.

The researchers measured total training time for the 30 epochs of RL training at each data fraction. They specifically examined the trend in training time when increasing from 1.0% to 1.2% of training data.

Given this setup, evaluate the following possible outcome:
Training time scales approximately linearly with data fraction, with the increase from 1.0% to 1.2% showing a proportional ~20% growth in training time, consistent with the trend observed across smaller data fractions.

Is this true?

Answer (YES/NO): NO